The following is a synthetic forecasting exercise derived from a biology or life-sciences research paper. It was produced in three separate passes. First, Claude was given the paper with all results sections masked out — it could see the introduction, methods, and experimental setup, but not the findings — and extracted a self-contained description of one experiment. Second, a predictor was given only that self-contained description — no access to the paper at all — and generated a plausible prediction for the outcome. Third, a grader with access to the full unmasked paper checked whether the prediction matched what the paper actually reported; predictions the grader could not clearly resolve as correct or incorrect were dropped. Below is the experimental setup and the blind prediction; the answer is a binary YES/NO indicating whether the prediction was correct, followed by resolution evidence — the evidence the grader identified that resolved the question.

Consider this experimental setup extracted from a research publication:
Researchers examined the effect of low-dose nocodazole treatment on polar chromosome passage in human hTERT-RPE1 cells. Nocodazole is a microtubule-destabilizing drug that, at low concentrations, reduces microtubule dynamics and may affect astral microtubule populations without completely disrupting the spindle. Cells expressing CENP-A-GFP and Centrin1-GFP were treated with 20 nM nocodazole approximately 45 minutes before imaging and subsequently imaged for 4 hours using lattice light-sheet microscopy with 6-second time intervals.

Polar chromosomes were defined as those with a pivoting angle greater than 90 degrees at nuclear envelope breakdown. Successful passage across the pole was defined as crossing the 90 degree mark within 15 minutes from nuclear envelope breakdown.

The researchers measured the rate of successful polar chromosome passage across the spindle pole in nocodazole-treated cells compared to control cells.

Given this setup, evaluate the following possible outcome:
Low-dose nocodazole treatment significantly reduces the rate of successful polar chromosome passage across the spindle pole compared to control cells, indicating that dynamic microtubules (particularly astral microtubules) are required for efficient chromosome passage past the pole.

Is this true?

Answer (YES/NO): NO